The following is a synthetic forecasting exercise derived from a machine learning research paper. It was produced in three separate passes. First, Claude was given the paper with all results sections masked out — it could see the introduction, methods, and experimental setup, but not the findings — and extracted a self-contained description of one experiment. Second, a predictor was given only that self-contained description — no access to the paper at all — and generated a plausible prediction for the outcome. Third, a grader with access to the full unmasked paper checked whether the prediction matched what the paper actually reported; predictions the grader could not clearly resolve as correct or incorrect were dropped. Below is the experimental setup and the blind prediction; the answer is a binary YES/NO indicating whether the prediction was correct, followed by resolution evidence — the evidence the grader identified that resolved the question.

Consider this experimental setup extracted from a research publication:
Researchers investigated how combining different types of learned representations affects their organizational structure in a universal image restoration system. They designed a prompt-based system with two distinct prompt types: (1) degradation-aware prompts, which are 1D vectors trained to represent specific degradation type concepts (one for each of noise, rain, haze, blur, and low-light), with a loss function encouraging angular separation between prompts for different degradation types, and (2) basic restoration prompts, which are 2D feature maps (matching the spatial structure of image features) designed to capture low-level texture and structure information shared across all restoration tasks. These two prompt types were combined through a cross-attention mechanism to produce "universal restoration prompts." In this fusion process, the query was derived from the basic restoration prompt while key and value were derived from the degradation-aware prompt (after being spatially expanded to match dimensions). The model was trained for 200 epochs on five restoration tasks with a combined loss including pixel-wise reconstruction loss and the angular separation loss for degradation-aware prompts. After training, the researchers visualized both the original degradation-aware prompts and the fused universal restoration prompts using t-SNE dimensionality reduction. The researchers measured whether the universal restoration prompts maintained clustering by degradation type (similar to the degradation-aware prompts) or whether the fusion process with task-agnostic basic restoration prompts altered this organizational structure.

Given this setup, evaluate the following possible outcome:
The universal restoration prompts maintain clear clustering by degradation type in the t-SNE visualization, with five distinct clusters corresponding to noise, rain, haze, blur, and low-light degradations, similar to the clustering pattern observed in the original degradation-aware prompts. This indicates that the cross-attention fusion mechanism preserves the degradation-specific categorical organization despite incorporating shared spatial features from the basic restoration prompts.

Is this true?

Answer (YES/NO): NO